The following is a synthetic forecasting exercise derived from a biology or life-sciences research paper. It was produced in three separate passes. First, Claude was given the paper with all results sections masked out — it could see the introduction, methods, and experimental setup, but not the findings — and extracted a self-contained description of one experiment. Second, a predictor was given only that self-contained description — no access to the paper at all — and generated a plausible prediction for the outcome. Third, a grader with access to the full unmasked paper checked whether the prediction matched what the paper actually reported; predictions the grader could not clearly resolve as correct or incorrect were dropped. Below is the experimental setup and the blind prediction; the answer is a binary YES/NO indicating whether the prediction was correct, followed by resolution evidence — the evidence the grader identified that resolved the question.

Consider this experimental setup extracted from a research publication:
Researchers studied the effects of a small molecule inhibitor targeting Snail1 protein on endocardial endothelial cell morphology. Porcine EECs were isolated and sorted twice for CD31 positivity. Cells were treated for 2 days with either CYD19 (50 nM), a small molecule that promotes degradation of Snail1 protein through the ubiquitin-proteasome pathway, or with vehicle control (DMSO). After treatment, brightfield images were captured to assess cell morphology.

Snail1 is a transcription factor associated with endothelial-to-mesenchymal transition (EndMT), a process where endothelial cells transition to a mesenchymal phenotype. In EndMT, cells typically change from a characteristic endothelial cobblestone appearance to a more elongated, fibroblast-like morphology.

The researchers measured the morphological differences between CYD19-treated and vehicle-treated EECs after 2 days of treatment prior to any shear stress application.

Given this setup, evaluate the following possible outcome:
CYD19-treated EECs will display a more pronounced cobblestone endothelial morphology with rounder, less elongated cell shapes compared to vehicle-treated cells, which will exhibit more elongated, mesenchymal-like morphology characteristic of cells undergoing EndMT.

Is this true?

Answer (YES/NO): YES